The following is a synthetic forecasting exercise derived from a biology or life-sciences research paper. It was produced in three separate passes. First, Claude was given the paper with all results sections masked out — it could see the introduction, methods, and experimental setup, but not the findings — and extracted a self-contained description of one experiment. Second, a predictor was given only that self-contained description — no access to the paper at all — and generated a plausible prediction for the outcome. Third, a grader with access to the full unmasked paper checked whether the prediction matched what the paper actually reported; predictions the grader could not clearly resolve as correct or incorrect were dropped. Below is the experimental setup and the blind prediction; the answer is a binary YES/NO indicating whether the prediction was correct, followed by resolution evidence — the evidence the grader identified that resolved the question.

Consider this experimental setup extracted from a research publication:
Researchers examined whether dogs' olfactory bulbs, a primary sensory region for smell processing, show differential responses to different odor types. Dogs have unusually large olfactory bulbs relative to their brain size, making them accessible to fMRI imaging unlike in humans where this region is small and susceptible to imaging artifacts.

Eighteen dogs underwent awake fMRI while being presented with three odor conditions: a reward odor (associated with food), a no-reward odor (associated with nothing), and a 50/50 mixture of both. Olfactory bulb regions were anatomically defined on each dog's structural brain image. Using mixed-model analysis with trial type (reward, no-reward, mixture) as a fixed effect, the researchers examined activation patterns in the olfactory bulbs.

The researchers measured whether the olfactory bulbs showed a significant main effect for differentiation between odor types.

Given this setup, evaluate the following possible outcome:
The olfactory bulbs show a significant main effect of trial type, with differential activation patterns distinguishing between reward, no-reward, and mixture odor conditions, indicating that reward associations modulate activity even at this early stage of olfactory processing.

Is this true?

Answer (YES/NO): NO